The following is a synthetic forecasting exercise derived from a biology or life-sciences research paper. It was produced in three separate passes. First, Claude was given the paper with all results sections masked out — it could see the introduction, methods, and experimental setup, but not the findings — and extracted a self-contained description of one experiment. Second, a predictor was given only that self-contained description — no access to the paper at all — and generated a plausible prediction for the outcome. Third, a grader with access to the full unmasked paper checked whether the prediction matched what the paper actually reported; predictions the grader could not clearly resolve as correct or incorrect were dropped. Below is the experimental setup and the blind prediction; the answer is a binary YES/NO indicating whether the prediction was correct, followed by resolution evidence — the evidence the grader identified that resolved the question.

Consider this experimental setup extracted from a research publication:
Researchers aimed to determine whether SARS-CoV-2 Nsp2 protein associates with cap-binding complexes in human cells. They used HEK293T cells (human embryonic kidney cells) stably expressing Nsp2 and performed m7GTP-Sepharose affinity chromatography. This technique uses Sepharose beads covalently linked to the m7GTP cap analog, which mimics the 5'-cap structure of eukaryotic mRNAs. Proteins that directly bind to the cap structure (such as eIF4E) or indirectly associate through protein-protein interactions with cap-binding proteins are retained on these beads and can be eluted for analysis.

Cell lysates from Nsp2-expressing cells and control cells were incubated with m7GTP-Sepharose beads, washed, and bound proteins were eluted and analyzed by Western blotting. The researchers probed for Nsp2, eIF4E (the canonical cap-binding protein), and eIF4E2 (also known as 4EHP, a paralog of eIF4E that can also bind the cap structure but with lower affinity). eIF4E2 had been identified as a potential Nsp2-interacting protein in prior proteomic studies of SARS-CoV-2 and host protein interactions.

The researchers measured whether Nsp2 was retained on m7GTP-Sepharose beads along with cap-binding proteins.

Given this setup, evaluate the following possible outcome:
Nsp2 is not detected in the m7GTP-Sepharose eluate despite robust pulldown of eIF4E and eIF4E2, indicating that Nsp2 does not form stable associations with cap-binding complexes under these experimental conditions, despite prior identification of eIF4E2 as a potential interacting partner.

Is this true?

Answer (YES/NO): NO